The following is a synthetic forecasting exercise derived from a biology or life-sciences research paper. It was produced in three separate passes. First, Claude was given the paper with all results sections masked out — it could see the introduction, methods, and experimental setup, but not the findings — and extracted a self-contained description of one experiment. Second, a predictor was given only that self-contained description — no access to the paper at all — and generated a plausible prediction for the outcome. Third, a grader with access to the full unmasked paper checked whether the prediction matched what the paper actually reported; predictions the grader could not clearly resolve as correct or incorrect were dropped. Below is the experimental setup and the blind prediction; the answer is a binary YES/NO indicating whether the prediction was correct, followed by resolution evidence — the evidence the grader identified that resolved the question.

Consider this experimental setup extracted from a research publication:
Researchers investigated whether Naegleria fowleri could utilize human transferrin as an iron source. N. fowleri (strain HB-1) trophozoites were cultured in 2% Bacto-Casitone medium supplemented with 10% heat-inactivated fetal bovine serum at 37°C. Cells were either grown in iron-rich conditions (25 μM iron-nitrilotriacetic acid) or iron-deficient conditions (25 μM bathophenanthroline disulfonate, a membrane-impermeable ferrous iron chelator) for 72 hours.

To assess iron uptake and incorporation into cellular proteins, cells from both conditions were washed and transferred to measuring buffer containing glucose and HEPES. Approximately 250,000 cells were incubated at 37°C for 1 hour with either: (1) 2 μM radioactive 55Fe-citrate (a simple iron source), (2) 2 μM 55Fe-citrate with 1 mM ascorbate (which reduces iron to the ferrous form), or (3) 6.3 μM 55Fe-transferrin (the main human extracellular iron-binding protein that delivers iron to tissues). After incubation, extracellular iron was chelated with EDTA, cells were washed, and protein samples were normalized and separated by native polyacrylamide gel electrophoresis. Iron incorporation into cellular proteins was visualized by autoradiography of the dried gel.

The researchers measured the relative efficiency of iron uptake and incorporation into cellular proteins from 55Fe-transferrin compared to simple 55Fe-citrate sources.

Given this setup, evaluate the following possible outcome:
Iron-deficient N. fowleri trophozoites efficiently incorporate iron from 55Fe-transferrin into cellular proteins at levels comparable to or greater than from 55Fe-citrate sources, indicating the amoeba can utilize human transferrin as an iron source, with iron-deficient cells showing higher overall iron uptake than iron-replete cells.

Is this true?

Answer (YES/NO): NO